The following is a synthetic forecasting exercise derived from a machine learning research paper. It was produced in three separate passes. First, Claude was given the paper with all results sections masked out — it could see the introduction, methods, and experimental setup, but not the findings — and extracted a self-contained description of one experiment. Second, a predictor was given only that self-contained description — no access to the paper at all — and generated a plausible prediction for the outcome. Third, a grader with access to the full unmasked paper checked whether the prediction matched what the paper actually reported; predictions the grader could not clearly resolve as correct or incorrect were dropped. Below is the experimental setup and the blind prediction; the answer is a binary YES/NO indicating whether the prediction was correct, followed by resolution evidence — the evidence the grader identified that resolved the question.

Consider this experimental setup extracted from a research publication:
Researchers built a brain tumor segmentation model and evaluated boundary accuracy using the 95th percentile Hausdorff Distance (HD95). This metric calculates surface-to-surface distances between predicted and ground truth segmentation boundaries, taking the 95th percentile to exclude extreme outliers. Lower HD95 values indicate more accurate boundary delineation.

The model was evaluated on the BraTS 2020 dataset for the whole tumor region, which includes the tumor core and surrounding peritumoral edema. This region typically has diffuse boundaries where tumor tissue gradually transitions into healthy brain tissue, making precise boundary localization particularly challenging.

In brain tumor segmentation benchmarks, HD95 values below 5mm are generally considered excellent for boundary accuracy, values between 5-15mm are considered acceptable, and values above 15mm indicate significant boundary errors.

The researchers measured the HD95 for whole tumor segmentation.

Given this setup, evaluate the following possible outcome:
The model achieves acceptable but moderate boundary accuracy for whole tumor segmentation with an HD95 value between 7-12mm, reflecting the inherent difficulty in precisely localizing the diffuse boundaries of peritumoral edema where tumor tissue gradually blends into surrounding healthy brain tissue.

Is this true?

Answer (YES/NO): YES